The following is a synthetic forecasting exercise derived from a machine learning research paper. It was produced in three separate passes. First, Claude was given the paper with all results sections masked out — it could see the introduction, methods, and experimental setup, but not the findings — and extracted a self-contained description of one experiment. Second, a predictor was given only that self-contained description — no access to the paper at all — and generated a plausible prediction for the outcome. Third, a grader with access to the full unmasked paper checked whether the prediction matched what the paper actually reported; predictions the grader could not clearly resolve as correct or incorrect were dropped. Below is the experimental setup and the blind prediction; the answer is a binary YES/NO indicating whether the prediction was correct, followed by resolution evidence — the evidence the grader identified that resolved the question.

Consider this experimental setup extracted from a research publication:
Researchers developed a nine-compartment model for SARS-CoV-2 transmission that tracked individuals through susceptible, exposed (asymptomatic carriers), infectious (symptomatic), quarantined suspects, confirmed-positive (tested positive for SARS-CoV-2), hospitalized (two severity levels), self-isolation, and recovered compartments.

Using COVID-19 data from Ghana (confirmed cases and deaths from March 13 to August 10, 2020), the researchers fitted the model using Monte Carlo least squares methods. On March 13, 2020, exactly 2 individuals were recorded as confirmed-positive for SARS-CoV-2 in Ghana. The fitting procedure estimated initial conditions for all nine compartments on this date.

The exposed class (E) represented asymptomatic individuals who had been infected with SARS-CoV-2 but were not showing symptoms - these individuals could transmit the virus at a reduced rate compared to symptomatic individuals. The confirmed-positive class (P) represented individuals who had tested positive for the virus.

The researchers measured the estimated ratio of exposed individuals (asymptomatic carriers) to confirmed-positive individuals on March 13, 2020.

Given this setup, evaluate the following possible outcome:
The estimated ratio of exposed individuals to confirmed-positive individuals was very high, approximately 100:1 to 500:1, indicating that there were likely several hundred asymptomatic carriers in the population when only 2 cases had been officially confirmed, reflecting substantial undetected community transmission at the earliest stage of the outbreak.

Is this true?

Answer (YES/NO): YES